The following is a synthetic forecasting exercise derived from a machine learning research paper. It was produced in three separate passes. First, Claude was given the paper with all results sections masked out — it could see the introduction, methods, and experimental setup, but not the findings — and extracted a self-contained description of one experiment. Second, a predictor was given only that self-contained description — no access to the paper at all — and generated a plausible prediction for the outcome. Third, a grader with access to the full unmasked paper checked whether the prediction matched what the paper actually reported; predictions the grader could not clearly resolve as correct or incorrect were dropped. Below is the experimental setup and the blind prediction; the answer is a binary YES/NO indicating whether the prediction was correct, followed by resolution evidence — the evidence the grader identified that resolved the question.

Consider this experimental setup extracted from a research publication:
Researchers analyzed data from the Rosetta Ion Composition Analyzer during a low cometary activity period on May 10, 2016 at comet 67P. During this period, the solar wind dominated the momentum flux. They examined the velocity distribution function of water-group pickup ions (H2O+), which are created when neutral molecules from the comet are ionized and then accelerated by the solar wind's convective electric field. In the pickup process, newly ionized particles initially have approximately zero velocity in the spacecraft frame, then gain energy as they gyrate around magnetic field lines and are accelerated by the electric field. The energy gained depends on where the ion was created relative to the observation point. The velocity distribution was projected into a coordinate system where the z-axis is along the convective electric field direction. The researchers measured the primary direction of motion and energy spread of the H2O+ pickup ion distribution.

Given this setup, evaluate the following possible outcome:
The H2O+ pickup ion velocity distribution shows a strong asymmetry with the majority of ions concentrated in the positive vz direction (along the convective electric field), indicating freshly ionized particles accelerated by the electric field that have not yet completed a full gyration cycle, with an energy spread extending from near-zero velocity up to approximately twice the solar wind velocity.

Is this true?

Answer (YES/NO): NO